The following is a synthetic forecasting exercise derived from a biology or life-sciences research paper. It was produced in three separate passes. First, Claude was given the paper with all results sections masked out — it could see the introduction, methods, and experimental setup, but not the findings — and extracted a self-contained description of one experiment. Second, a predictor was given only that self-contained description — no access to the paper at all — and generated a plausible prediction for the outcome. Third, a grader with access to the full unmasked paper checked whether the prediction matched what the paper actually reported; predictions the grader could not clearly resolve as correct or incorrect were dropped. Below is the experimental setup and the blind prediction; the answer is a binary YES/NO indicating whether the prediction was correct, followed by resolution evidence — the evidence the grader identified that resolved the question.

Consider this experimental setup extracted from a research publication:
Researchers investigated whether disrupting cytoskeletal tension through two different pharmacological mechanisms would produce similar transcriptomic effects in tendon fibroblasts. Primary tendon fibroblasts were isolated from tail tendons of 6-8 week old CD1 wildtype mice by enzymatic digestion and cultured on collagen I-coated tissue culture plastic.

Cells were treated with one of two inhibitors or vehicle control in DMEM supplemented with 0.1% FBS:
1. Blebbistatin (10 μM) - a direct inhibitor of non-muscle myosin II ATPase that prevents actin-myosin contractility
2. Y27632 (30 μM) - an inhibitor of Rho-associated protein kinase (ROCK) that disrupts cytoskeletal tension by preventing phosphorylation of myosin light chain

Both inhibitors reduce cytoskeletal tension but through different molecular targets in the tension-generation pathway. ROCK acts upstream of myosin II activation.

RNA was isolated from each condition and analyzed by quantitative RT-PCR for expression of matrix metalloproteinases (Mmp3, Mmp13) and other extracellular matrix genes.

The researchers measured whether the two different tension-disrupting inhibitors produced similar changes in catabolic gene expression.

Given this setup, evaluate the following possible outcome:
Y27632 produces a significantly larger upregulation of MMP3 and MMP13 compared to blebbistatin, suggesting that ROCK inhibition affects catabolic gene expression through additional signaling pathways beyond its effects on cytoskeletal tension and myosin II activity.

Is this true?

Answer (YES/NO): NO